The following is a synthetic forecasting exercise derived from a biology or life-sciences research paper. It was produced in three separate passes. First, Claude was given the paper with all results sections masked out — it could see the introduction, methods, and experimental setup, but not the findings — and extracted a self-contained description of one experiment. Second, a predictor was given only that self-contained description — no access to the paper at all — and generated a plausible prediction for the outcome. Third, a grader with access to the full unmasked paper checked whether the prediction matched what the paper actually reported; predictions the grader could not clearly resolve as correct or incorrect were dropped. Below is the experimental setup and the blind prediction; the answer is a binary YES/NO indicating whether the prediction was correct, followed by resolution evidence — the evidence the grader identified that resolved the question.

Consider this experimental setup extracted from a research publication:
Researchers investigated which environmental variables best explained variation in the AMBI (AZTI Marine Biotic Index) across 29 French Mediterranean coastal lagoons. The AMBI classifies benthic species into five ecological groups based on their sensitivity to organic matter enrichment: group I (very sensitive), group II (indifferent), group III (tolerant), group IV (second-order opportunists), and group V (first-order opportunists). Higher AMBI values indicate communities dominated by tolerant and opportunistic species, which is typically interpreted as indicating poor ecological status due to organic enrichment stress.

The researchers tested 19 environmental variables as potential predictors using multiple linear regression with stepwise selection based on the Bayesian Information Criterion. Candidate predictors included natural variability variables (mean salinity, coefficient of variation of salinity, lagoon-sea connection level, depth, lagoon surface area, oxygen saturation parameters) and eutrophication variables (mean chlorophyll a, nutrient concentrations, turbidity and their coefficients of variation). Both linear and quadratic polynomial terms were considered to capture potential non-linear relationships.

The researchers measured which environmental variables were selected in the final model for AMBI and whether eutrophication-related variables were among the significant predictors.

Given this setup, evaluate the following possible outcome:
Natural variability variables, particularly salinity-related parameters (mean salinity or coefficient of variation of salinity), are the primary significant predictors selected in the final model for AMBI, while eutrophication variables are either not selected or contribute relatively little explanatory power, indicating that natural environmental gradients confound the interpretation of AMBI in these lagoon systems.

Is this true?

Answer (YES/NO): NO